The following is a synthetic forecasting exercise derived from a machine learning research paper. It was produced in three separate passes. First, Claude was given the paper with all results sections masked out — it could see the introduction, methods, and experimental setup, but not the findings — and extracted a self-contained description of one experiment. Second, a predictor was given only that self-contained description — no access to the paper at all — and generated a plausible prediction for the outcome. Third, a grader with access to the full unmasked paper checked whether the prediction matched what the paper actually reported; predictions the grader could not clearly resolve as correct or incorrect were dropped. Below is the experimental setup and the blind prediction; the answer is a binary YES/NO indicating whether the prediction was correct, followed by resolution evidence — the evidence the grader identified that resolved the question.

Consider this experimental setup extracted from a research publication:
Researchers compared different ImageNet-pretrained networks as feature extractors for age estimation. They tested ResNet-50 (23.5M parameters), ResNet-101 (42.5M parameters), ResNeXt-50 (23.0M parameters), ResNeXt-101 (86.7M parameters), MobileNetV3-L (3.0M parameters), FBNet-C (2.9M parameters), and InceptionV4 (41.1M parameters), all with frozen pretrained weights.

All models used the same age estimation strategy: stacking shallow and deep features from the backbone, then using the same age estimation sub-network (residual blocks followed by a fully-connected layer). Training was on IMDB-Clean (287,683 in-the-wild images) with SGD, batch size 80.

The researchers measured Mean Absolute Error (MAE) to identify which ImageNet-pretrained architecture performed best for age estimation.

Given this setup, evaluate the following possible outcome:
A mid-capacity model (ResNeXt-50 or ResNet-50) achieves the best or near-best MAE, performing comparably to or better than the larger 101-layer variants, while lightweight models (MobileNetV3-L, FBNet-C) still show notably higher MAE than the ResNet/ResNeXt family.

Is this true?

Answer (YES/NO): NO